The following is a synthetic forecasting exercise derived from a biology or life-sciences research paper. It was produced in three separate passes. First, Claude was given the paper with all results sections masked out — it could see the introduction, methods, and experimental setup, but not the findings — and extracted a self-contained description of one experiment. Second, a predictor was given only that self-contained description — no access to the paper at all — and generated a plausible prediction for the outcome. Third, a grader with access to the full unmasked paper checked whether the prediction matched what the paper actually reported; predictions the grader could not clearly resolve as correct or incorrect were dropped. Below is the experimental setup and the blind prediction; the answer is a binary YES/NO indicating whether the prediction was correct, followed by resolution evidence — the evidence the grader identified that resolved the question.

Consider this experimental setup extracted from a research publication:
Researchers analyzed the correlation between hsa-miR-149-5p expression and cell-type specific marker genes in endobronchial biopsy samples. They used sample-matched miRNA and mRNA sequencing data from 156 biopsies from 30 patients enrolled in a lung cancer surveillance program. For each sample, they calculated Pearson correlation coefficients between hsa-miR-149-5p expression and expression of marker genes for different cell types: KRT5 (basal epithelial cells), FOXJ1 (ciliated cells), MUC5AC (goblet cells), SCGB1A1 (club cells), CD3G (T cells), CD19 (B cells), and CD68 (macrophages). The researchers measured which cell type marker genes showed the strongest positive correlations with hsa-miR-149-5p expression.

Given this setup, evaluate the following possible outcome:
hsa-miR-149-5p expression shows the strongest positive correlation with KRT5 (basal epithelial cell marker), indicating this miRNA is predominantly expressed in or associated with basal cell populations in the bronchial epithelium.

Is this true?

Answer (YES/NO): YES